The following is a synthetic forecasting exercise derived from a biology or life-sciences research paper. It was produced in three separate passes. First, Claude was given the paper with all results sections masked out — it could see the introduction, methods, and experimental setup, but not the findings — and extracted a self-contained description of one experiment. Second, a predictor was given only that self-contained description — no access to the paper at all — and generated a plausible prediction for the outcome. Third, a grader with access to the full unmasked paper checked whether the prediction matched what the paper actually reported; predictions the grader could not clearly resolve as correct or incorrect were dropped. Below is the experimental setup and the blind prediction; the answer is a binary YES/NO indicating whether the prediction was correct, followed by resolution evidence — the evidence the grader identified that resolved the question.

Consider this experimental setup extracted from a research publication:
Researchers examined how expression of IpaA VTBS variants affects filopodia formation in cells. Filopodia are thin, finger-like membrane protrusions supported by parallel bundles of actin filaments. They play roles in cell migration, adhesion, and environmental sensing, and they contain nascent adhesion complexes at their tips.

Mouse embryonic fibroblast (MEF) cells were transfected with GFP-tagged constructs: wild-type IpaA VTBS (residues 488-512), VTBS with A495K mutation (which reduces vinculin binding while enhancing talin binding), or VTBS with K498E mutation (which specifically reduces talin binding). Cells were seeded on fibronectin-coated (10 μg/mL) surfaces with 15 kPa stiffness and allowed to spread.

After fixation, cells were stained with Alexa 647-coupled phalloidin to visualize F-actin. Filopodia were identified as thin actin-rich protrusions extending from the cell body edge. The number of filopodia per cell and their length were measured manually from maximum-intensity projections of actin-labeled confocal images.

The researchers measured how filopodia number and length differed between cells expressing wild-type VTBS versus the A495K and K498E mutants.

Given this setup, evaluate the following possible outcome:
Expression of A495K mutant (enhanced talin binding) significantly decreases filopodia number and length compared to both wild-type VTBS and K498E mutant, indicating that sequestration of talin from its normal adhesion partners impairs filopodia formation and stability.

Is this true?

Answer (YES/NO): NO